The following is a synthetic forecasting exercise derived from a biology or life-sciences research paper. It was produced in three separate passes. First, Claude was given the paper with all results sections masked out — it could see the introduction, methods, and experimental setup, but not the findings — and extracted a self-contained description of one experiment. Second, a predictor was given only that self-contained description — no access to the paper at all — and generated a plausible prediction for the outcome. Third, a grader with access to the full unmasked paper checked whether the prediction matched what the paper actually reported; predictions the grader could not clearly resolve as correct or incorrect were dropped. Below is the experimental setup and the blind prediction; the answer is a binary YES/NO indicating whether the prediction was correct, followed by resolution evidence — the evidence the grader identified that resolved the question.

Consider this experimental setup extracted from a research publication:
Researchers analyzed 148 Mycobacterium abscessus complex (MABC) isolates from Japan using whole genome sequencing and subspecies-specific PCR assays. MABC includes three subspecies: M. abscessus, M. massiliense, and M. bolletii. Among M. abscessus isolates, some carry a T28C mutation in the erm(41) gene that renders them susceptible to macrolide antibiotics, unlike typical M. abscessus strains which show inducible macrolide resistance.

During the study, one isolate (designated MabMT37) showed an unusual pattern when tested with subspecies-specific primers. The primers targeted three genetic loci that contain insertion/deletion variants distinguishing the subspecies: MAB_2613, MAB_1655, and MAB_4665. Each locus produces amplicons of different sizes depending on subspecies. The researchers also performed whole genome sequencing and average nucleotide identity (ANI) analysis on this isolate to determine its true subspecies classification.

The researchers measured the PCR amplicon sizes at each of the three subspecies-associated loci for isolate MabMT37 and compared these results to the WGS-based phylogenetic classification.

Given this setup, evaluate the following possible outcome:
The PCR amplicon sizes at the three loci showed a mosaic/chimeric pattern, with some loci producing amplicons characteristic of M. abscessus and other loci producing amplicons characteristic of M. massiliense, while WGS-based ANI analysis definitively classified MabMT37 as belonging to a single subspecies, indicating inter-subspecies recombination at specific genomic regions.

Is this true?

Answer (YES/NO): NO